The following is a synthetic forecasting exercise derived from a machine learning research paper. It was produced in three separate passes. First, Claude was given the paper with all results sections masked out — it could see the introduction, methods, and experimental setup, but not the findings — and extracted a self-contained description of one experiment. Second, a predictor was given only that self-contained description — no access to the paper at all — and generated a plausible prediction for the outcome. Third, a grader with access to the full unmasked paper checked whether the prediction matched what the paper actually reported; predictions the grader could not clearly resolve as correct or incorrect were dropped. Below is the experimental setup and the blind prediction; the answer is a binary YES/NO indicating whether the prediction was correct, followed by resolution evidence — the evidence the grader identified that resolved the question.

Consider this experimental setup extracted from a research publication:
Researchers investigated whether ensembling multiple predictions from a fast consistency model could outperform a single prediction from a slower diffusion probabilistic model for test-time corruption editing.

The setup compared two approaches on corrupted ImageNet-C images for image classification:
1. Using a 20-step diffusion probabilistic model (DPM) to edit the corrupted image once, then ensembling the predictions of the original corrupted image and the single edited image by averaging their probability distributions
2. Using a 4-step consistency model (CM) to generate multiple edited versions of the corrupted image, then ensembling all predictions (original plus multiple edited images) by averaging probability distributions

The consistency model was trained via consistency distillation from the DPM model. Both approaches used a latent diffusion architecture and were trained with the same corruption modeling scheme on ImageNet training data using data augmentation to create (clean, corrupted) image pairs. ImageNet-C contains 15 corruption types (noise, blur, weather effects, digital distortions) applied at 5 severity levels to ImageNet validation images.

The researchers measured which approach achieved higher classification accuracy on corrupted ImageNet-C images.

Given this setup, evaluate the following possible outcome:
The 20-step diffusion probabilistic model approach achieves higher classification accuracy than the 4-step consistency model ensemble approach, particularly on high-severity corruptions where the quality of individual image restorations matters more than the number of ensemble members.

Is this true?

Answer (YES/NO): NO